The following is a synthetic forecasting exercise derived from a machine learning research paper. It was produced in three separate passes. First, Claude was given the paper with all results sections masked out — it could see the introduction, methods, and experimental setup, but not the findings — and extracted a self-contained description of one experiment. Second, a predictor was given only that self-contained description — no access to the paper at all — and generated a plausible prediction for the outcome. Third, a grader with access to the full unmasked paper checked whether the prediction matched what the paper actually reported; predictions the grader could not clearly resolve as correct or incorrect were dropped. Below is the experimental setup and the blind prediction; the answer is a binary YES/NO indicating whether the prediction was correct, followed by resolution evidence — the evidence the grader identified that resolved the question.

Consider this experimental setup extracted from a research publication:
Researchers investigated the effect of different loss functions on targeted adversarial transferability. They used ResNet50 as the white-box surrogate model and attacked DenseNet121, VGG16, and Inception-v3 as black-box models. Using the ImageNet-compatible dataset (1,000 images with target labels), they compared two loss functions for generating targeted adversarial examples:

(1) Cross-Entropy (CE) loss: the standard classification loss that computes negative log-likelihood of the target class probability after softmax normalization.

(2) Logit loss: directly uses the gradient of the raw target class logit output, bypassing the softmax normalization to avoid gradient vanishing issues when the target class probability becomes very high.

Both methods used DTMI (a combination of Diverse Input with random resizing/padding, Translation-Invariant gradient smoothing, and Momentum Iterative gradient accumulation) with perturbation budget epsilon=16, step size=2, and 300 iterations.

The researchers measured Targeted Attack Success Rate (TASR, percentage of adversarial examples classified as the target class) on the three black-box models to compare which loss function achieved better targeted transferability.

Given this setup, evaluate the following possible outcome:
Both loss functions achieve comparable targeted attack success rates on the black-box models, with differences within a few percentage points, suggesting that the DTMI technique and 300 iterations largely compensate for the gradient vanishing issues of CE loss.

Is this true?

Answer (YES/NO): NO